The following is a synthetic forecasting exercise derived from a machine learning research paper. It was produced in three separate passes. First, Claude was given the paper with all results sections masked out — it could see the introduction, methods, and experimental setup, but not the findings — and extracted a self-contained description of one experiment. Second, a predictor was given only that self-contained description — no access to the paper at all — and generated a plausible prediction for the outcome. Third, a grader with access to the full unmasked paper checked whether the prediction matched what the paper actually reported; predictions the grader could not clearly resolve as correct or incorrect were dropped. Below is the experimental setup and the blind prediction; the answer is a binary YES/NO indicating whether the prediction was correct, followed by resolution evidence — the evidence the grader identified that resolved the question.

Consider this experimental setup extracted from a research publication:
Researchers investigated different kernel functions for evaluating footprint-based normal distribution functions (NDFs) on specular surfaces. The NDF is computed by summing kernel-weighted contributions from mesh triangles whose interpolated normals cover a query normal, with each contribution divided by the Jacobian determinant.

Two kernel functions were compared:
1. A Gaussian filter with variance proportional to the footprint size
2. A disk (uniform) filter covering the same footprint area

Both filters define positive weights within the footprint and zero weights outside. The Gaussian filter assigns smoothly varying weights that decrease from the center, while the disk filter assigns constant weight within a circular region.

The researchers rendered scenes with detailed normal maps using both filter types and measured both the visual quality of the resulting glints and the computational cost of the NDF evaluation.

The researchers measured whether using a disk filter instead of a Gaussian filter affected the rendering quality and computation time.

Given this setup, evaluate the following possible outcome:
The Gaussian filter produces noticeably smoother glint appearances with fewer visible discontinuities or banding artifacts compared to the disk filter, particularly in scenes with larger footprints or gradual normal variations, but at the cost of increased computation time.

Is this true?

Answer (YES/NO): NO